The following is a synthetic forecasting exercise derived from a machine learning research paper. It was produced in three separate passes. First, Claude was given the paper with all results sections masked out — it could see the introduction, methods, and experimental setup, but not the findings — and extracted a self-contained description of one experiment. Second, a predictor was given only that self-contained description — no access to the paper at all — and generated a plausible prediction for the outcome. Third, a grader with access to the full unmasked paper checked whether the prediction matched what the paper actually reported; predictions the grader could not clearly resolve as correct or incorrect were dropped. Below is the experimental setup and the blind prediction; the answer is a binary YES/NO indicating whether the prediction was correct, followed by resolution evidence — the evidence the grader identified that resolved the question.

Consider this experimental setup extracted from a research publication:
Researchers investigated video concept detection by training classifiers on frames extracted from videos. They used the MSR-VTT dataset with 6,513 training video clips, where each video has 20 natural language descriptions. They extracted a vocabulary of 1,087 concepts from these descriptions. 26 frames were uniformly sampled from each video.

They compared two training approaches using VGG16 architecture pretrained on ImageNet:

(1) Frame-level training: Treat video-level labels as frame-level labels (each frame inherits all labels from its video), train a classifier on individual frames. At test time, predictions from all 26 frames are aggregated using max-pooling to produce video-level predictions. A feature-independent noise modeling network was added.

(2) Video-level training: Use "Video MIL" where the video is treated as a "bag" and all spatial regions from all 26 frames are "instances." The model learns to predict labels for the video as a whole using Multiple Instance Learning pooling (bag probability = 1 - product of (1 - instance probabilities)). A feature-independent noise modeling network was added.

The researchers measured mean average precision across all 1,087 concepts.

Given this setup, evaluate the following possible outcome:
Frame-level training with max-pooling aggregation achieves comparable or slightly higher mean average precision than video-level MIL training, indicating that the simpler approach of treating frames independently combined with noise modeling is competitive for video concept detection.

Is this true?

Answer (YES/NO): NO